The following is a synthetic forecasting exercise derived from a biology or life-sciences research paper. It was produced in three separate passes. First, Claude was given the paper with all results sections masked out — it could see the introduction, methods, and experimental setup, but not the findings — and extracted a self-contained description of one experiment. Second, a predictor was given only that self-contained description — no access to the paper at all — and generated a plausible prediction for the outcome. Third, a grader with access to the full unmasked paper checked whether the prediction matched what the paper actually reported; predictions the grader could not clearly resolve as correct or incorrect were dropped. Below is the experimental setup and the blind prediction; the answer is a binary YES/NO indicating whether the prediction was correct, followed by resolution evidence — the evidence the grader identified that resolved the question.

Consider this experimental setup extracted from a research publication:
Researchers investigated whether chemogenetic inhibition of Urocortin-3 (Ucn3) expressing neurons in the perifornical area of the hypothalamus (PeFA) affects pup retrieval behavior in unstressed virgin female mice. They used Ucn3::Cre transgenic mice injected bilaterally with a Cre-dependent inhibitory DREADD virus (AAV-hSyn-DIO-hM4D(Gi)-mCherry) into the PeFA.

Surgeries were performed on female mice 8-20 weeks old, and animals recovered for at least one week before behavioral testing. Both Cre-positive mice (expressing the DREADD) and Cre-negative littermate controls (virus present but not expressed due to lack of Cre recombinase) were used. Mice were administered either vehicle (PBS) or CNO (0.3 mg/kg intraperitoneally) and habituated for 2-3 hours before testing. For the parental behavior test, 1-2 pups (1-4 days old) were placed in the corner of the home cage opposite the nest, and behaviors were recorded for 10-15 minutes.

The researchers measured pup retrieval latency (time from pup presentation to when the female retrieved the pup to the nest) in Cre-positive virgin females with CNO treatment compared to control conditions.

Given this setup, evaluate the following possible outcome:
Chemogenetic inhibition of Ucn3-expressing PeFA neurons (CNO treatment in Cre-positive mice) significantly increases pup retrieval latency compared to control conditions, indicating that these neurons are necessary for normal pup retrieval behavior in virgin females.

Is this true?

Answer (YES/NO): NO